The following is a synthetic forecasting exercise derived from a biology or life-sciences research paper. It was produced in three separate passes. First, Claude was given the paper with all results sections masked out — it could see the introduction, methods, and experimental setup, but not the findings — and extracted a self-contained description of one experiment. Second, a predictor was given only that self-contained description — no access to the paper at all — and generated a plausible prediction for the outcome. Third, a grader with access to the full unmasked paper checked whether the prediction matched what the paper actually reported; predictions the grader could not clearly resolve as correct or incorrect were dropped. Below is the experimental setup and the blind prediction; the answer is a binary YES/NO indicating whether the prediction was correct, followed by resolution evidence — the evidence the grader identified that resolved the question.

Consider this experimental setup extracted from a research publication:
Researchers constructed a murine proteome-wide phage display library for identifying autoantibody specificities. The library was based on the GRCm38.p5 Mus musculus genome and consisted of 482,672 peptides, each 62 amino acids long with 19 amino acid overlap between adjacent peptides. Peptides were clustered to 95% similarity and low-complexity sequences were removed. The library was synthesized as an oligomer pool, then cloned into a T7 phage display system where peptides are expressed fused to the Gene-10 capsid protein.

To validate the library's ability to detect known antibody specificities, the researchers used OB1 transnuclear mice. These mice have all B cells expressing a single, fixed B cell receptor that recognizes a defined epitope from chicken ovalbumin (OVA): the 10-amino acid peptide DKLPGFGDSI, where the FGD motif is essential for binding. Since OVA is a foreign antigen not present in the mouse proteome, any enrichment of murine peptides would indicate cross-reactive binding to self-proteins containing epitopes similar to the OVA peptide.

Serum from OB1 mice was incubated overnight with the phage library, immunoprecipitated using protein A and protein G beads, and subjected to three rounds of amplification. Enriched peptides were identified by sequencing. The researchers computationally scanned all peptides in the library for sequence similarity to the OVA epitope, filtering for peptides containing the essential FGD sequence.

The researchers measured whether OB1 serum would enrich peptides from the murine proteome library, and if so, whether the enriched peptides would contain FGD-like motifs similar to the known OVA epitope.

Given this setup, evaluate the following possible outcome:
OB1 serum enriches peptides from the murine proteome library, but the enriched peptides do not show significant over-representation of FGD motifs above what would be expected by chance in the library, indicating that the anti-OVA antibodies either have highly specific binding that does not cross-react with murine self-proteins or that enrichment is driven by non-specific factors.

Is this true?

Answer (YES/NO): NO